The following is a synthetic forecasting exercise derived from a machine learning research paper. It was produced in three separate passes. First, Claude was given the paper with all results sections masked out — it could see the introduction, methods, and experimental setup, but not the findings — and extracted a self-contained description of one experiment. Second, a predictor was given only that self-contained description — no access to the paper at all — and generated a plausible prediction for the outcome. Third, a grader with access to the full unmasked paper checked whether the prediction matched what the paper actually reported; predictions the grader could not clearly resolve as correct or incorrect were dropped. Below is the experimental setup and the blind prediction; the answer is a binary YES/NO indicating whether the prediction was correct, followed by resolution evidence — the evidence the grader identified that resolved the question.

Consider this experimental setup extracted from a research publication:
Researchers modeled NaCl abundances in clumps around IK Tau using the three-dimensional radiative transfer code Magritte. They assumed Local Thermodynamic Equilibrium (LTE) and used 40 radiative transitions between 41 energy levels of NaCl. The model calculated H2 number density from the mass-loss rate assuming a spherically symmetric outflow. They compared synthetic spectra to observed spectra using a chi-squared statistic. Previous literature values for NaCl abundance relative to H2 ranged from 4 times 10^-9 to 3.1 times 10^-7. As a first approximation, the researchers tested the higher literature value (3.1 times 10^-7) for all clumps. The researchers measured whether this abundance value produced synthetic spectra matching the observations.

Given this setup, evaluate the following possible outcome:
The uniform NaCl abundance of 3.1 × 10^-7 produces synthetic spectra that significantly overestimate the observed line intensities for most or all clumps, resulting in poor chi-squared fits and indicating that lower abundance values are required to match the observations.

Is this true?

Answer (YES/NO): YES